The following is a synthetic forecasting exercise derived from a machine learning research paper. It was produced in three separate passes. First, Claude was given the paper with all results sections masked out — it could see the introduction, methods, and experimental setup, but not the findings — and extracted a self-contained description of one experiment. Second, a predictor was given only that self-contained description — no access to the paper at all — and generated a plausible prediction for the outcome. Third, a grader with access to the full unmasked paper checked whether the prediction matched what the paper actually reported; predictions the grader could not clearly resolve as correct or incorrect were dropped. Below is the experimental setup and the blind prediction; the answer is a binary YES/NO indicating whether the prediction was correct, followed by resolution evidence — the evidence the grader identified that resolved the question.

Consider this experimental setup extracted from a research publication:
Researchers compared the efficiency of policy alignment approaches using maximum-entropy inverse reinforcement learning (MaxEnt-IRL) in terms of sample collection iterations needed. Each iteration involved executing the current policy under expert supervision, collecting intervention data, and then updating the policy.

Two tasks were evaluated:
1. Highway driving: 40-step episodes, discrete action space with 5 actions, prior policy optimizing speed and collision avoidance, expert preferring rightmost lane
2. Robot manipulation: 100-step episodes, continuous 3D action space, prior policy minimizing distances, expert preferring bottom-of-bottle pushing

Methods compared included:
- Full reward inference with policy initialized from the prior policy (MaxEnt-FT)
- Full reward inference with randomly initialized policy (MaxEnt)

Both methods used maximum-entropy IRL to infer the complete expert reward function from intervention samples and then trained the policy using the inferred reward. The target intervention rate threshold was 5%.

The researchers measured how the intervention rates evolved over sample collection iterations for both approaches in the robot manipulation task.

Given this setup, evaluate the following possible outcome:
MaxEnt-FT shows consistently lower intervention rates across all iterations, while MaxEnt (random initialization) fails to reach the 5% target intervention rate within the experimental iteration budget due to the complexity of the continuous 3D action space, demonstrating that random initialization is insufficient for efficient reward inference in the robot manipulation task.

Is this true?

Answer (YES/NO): NO